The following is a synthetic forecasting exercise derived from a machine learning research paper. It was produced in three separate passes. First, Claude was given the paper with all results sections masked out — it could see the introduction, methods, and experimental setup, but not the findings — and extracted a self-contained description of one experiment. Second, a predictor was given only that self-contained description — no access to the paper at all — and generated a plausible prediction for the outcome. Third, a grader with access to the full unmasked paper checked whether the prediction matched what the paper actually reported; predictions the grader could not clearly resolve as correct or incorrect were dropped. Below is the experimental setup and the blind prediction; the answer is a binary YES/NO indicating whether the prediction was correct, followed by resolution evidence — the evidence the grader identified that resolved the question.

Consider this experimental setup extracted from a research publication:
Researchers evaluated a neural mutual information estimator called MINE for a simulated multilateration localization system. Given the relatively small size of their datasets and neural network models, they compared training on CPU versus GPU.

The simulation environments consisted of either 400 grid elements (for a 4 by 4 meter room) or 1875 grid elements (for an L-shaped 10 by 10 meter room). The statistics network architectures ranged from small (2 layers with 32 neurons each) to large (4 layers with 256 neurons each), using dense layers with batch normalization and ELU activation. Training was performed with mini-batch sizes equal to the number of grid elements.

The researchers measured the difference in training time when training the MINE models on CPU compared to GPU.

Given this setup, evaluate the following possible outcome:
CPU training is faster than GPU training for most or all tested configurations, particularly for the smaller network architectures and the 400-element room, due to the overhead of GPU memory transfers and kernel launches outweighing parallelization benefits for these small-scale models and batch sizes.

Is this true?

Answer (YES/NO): NO